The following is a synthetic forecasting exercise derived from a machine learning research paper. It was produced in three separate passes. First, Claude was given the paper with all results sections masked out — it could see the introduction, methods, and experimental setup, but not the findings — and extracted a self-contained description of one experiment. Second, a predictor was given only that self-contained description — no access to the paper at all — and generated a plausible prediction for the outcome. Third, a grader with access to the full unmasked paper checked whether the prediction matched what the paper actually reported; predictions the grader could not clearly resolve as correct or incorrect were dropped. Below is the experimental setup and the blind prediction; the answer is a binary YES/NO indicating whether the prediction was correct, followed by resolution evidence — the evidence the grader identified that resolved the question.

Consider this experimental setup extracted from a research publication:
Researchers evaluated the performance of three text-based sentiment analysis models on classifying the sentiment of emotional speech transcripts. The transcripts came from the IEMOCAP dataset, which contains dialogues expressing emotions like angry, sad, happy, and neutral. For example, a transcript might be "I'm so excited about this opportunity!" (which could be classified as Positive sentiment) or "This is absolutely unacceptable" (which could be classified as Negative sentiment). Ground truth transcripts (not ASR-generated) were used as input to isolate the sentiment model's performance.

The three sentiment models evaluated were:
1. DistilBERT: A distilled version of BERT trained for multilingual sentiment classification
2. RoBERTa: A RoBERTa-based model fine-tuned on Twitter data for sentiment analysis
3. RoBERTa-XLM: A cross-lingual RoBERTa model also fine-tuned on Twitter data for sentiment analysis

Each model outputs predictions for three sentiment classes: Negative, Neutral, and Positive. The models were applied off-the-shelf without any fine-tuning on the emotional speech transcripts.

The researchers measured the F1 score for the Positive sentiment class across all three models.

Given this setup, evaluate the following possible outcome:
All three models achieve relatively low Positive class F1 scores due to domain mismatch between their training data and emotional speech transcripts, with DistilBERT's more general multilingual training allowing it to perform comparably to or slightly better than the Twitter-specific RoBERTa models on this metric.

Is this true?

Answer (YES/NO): NO